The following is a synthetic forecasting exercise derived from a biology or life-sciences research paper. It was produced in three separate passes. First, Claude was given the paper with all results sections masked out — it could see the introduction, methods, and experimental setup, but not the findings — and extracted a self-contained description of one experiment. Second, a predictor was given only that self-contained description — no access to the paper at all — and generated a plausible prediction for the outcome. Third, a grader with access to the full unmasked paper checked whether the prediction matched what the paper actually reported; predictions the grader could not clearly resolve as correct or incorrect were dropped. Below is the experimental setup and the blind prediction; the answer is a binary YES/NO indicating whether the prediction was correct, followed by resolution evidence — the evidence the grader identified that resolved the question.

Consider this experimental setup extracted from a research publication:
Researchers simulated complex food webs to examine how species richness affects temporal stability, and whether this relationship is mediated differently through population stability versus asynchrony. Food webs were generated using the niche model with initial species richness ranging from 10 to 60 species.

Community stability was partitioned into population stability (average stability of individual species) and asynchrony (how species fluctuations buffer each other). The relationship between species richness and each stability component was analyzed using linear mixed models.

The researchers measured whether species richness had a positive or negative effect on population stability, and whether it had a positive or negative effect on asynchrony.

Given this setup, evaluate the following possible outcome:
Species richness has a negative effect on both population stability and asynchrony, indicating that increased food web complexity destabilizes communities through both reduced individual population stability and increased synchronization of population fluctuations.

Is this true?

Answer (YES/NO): NO